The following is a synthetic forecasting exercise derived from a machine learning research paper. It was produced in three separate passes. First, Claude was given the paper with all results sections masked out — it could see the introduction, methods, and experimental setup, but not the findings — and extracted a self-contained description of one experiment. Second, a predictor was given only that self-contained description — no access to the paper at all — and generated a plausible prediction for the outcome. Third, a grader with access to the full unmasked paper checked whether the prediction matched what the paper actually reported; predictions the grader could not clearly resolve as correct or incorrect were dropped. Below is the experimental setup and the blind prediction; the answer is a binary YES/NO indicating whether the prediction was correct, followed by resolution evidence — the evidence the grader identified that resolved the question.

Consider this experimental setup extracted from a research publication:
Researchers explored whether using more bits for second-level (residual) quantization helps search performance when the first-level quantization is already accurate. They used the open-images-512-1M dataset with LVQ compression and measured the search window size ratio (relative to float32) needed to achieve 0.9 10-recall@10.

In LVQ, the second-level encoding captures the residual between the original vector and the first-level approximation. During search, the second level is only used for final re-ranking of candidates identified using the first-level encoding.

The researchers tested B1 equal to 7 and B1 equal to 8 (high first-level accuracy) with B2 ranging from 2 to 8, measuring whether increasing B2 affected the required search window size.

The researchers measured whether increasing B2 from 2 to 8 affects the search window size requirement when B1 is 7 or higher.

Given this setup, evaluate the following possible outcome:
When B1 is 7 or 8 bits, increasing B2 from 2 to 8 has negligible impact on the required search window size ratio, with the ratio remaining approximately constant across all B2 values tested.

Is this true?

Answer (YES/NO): YES